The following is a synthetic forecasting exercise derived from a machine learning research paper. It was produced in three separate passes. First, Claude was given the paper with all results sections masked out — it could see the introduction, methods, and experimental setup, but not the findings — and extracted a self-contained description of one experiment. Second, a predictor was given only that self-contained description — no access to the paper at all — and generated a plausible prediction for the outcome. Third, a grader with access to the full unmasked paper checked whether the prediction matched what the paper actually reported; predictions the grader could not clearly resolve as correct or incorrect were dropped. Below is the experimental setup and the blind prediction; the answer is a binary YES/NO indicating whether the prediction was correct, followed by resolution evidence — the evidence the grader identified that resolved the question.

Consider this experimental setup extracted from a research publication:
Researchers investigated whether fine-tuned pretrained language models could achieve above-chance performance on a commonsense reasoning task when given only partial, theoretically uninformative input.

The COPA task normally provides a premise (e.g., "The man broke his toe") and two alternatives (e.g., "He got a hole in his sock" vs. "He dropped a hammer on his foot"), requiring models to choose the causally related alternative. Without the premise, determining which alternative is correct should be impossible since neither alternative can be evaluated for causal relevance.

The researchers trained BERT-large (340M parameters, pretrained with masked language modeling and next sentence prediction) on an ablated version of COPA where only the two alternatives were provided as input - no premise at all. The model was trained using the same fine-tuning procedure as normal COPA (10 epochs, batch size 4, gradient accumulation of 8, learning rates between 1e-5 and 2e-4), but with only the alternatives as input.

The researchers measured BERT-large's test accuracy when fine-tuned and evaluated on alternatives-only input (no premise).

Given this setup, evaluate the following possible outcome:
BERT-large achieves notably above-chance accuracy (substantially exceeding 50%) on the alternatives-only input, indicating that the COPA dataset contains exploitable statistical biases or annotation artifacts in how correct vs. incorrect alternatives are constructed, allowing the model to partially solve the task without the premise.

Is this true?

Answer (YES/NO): YES